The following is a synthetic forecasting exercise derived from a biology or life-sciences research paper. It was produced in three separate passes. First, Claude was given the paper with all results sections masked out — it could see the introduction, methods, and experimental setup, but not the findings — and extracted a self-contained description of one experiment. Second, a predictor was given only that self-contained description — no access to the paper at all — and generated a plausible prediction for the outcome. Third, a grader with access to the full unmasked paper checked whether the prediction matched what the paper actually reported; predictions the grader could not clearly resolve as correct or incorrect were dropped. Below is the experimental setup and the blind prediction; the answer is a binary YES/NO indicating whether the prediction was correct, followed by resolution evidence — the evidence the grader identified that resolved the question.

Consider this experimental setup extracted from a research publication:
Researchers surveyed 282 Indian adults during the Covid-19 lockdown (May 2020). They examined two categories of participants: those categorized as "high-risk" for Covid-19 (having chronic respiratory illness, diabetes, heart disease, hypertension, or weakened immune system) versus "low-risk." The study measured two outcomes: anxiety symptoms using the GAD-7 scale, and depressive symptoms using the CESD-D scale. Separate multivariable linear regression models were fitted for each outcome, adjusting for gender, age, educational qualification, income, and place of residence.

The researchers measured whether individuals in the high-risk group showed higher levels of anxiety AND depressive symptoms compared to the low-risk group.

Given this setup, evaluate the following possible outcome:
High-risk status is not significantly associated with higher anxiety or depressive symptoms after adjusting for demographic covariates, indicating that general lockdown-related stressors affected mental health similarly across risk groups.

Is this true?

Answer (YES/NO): NO